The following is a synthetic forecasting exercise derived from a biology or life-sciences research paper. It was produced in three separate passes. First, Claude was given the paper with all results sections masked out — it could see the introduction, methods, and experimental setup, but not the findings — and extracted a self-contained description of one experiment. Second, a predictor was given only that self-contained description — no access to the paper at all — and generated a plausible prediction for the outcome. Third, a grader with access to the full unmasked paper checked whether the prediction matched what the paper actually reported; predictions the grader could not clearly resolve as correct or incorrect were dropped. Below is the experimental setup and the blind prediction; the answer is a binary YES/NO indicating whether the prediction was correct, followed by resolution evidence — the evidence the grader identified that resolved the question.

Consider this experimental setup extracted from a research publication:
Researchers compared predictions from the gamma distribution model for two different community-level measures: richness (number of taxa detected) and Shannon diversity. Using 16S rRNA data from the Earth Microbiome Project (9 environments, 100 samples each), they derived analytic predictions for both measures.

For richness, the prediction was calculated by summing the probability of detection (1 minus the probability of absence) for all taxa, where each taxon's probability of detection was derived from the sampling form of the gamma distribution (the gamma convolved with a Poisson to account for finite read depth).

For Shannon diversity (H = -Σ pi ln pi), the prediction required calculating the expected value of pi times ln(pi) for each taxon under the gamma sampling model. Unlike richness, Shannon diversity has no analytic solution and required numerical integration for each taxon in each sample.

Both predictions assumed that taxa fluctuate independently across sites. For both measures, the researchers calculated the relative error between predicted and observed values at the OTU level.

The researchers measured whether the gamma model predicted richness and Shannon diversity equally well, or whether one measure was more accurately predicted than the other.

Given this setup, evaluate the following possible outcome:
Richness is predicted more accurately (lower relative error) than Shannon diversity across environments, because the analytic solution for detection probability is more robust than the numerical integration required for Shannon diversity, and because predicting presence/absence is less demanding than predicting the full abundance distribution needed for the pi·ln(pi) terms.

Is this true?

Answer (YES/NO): NO